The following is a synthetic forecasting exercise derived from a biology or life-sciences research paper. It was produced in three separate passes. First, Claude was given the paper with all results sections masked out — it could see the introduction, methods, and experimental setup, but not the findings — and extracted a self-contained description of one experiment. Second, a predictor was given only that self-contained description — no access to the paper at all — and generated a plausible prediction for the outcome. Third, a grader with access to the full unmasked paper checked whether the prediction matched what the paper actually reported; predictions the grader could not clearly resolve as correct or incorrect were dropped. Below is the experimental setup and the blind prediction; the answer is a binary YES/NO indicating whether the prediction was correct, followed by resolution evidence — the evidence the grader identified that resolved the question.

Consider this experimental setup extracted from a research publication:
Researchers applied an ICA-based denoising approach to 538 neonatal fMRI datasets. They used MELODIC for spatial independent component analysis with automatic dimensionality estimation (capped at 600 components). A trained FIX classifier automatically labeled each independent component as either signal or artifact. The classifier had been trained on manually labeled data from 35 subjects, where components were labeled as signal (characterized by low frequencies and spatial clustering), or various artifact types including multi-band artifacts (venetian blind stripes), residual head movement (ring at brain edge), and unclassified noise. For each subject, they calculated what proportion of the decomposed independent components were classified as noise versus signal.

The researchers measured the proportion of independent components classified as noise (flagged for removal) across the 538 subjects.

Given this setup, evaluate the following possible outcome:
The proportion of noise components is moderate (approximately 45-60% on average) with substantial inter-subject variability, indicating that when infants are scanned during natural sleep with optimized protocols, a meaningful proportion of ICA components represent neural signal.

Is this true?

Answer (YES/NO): NO